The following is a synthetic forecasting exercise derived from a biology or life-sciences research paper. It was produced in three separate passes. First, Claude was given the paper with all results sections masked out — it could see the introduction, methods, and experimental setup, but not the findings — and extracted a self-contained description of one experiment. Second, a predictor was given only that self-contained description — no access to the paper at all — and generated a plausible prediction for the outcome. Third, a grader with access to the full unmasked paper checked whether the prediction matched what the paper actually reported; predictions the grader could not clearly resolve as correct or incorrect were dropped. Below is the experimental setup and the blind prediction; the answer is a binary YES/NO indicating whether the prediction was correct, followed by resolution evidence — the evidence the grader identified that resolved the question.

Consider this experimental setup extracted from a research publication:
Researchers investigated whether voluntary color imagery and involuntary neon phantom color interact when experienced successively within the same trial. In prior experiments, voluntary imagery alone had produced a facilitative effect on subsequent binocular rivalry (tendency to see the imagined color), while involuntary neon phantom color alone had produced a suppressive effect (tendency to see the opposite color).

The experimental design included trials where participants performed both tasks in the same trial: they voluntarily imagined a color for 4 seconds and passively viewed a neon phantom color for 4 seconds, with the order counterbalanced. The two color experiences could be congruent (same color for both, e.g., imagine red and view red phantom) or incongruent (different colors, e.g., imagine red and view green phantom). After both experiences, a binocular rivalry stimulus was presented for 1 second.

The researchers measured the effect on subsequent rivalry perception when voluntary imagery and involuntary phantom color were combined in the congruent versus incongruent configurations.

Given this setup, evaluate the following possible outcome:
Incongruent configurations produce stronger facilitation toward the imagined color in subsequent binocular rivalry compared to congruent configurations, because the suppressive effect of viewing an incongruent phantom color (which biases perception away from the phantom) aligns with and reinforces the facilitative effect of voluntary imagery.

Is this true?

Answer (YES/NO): YES